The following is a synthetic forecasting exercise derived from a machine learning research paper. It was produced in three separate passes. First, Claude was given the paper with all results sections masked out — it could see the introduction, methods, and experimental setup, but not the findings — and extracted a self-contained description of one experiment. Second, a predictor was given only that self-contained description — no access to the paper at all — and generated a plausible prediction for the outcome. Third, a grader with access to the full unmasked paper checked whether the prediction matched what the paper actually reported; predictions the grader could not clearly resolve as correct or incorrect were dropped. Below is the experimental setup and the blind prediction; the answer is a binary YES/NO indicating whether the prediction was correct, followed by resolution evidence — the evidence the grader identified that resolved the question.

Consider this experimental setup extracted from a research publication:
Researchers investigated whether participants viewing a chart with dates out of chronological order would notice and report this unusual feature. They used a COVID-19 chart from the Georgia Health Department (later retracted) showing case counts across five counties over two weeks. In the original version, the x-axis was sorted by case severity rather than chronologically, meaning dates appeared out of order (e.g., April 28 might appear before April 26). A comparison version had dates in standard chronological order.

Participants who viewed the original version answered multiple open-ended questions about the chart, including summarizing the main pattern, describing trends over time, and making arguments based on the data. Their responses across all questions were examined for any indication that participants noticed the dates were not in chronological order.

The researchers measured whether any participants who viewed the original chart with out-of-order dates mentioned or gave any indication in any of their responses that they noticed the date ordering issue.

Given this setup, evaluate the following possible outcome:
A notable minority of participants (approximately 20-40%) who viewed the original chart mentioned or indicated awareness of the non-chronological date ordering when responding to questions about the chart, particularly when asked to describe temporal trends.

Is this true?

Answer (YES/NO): NO